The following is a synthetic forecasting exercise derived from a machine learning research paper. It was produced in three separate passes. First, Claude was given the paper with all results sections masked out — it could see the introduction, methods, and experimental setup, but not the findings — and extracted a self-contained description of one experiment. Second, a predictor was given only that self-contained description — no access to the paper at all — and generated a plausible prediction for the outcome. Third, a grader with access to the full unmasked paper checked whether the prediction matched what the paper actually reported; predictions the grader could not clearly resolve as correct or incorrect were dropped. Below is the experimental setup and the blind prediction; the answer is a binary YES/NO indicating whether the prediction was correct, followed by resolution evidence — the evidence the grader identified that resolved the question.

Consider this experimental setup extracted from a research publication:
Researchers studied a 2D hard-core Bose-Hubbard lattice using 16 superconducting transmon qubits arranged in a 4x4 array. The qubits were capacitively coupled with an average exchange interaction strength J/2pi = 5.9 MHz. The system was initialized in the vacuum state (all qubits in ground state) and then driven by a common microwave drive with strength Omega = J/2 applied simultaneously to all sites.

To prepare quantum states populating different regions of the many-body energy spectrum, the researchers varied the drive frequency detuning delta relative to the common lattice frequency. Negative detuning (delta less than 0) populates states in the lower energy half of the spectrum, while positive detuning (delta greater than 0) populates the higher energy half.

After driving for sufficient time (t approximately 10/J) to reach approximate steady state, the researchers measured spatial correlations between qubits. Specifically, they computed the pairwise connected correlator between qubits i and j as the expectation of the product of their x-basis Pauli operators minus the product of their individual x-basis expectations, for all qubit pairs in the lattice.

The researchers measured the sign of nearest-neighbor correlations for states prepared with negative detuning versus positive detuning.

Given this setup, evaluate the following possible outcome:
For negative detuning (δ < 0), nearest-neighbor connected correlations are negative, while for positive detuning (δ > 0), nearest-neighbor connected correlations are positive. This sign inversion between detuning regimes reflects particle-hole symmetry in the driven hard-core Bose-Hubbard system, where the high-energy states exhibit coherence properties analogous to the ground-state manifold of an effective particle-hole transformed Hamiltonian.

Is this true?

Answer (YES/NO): YES